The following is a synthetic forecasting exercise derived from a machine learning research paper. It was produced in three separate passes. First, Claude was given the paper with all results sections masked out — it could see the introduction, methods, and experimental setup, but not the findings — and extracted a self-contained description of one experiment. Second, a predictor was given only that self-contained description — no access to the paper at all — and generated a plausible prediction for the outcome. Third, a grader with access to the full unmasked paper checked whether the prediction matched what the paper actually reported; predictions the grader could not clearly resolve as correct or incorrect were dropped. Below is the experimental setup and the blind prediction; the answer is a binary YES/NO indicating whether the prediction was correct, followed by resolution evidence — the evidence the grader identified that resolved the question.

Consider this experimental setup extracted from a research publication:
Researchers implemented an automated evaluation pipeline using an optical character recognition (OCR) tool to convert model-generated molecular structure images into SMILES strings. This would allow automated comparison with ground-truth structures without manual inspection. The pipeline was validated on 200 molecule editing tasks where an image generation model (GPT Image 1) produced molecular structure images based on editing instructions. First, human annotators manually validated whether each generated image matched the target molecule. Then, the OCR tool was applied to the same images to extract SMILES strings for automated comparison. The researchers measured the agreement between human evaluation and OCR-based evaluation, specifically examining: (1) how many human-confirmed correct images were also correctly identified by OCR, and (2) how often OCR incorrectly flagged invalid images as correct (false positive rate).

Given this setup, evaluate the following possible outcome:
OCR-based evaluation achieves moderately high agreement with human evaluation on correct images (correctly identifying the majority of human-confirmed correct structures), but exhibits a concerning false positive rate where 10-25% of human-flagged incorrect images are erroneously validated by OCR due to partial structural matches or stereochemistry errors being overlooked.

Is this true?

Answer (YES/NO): NO